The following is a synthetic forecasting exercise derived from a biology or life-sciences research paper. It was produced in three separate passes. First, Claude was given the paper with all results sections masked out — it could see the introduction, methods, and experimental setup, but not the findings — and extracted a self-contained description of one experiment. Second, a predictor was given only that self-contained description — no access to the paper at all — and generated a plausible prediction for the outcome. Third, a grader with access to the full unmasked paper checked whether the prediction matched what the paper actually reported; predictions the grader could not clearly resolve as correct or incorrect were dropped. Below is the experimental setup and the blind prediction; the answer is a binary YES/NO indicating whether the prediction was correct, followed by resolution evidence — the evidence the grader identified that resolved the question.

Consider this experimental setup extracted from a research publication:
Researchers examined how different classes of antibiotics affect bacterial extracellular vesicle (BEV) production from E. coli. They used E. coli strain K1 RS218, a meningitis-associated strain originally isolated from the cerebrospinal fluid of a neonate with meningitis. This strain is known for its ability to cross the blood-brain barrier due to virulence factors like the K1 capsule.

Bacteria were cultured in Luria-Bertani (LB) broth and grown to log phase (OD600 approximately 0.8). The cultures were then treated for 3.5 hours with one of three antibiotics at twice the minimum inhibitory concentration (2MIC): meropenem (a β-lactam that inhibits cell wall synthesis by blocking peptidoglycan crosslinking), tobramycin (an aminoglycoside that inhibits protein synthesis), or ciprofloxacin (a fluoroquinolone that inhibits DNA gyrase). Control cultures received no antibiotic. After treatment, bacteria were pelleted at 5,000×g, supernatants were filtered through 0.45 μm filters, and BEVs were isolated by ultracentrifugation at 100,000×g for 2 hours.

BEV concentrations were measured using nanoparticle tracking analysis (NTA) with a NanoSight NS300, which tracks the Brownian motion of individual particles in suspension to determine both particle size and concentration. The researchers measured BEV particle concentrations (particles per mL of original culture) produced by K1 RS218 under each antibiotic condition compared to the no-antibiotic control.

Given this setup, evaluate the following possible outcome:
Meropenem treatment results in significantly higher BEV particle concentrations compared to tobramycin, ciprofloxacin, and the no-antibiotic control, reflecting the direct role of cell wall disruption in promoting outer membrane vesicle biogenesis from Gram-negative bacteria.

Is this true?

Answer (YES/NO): NO